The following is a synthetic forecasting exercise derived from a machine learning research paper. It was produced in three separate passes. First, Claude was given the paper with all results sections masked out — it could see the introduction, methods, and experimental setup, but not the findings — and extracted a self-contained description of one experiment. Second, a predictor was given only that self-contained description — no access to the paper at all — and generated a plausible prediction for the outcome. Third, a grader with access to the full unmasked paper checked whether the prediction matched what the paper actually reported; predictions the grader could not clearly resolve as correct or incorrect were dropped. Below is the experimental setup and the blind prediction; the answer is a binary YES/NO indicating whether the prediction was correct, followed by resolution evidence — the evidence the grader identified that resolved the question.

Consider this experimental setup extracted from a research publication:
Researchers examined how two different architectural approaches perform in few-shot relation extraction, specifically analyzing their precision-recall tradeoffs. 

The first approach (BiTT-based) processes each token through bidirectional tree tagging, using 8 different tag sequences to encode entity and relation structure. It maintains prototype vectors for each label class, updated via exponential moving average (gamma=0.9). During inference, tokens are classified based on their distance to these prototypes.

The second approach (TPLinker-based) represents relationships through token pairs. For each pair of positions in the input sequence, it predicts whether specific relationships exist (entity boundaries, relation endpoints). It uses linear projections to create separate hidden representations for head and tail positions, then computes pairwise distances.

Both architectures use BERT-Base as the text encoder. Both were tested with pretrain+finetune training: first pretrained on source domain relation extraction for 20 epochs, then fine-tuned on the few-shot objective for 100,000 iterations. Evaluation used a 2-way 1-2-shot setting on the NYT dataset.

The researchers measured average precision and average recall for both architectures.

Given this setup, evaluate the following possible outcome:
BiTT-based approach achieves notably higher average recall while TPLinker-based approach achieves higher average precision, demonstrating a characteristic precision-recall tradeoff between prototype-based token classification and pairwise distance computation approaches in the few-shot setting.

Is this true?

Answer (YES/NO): NO